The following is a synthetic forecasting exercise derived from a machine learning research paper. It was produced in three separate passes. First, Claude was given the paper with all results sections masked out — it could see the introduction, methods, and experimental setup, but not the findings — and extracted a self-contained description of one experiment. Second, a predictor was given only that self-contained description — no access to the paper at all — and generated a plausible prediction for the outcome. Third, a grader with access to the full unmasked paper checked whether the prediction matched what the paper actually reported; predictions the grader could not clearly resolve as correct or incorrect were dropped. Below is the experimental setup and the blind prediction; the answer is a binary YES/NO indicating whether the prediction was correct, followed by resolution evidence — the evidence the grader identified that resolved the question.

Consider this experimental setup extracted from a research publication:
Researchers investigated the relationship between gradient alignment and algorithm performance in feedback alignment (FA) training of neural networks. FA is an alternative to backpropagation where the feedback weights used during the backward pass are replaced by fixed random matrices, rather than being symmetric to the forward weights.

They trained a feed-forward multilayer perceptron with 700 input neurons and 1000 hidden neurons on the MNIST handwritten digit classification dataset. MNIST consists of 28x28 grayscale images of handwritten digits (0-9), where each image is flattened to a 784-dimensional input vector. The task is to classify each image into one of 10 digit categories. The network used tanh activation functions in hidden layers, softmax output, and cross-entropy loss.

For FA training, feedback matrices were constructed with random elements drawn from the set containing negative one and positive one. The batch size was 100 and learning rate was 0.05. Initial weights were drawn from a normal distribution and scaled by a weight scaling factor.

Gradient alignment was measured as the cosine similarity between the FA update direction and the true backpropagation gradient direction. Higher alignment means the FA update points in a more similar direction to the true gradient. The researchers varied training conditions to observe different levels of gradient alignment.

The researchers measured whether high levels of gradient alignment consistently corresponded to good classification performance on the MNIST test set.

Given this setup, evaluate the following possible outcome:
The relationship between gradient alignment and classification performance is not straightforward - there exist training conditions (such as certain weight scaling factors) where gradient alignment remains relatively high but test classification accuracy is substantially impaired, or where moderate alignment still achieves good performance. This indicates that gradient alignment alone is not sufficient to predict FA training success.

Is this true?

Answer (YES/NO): YES